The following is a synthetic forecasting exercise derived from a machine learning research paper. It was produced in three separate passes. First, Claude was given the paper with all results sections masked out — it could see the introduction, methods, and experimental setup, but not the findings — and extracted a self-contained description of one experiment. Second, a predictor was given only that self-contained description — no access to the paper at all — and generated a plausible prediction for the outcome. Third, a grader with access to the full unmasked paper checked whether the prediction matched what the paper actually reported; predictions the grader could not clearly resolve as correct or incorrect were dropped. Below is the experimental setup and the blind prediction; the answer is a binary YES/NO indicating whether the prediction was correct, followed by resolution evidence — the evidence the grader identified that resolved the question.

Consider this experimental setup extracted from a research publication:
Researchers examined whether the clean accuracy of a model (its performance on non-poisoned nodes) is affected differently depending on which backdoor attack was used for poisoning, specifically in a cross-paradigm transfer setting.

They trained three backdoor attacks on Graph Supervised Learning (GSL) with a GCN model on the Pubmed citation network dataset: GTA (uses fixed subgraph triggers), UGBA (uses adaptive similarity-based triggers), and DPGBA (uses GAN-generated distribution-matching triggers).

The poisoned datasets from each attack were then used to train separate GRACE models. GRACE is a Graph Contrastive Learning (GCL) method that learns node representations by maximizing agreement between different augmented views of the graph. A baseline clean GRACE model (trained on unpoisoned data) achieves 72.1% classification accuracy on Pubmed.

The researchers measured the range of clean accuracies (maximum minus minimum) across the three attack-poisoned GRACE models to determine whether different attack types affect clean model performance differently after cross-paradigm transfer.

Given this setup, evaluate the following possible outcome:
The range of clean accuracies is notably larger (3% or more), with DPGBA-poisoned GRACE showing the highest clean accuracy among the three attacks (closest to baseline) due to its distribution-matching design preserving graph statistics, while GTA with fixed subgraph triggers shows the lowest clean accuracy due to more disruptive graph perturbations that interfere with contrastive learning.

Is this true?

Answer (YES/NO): YES